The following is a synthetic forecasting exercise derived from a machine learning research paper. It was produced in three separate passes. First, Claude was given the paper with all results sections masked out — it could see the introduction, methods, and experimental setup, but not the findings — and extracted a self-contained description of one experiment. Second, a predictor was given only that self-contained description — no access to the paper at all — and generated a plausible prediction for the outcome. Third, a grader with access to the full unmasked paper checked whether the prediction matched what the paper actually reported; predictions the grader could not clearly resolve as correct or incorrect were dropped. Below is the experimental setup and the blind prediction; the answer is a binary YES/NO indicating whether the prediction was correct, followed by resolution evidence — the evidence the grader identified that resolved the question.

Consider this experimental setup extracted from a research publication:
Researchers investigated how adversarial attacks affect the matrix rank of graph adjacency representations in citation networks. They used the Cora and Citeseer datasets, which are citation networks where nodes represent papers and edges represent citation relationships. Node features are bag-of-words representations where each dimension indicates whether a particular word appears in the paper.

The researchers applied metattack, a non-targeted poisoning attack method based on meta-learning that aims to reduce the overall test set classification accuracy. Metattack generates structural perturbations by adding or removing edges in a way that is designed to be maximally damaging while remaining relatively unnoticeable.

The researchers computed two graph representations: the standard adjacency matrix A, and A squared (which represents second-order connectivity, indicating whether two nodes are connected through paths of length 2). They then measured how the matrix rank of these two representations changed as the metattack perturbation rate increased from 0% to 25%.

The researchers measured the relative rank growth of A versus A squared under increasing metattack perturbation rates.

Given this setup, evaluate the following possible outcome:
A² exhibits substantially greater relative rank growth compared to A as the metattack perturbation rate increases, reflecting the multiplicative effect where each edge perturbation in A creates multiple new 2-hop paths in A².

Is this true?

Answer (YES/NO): NO